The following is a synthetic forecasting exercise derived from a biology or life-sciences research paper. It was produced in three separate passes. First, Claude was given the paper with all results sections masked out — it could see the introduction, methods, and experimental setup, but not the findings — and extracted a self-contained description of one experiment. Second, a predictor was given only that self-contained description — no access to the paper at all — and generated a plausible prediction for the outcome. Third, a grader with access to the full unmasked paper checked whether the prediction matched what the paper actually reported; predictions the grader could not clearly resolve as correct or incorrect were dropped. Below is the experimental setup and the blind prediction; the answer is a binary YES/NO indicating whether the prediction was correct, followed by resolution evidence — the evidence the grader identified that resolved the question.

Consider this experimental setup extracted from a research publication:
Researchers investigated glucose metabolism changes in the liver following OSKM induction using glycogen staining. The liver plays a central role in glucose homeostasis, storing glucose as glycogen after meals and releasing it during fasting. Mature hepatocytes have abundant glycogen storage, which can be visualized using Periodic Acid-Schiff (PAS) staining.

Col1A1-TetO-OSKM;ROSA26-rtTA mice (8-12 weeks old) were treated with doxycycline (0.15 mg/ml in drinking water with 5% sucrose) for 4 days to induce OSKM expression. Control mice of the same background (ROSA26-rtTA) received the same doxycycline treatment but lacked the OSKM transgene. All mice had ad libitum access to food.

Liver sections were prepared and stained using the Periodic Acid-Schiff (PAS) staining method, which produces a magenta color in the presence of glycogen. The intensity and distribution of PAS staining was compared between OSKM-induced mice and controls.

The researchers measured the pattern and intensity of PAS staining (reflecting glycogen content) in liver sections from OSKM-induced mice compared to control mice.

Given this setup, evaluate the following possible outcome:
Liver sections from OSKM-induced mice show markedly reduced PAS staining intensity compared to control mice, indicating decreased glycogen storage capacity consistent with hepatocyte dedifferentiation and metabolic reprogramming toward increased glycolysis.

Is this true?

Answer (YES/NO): YES